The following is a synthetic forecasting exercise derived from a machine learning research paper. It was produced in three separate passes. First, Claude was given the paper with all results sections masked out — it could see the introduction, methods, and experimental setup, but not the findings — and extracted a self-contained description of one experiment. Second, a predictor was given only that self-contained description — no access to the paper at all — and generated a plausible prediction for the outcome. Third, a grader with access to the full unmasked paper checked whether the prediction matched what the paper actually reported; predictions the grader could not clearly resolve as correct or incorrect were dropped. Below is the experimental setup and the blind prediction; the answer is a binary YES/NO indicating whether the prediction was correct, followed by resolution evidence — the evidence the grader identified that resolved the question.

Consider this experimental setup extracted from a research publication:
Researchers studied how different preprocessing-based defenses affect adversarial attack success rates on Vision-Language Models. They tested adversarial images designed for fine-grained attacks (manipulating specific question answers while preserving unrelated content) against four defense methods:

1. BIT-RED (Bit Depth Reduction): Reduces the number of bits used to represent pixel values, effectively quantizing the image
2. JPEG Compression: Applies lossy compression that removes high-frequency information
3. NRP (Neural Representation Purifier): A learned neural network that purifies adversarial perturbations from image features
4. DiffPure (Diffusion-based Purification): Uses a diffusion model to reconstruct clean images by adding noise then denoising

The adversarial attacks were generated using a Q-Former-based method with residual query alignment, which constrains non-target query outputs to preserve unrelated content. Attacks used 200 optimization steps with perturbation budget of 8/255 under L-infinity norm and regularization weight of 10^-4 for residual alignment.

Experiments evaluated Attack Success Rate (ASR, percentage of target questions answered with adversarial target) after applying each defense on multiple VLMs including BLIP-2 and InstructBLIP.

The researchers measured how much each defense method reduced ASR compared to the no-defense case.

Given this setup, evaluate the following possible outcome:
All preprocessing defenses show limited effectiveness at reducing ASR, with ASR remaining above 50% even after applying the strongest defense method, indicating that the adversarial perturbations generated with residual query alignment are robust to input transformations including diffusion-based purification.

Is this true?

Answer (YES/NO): NO